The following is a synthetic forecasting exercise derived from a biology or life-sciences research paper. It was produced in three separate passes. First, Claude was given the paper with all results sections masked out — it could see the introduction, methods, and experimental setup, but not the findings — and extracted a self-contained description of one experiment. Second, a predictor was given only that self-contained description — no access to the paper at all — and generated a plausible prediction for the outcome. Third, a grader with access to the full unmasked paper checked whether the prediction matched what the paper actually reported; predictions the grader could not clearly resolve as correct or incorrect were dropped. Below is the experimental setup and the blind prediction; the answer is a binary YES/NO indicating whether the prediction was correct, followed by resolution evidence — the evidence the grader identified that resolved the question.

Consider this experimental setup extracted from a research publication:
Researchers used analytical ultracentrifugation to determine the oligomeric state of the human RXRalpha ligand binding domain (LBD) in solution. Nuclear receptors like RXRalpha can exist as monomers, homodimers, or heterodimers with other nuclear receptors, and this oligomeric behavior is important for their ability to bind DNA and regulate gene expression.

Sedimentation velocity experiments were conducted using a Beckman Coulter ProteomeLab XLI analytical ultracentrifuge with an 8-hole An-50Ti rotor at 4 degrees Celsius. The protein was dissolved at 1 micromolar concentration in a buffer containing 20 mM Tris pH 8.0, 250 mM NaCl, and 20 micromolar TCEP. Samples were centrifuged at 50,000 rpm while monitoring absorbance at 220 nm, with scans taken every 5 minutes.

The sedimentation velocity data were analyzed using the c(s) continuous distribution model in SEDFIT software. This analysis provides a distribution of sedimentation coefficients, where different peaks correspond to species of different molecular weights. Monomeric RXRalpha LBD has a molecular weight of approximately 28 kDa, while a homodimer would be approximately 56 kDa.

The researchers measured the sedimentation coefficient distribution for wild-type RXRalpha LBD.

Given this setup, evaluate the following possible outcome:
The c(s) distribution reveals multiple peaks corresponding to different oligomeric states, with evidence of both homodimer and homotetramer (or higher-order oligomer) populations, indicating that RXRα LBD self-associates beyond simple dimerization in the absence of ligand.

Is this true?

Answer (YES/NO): YES